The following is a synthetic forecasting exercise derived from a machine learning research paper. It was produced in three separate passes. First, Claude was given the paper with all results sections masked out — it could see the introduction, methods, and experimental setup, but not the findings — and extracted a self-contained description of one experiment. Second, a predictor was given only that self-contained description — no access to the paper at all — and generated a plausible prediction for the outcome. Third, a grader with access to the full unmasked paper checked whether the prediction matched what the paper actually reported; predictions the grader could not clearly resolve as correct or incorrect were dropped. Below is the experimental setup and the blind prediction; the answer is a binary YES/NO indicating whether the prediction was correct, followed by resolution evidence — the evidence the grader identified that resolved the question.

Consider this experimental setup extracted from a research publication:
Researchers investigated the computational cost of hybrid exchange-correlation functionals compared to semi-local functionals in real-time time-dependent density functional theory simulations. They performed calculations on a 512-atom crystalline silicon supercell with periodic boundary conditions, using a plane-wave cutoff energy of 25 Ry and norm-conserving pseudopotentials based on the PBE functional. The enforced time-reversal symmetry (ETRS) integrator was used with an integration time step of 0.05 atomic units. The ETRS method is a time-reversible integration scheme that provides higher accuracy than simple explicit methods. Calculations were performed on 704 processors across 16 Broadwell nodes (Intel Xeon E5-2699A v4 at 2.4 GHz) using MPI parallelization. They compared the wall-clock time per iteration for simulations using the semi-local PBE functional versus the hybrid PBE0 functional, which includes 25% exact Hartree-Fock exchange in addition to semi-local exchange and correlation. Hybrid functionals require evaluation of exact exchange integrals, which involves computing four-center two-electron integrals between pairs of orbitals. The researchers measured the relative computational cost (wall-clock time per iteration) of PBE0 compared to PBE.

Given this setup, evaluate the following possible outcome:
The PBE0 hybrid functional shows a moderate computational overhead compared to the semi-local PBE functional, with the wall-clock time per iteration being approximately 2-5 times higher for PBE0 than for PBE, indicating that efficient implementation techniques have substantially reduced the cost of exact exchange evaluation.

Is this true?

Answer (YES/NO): NO